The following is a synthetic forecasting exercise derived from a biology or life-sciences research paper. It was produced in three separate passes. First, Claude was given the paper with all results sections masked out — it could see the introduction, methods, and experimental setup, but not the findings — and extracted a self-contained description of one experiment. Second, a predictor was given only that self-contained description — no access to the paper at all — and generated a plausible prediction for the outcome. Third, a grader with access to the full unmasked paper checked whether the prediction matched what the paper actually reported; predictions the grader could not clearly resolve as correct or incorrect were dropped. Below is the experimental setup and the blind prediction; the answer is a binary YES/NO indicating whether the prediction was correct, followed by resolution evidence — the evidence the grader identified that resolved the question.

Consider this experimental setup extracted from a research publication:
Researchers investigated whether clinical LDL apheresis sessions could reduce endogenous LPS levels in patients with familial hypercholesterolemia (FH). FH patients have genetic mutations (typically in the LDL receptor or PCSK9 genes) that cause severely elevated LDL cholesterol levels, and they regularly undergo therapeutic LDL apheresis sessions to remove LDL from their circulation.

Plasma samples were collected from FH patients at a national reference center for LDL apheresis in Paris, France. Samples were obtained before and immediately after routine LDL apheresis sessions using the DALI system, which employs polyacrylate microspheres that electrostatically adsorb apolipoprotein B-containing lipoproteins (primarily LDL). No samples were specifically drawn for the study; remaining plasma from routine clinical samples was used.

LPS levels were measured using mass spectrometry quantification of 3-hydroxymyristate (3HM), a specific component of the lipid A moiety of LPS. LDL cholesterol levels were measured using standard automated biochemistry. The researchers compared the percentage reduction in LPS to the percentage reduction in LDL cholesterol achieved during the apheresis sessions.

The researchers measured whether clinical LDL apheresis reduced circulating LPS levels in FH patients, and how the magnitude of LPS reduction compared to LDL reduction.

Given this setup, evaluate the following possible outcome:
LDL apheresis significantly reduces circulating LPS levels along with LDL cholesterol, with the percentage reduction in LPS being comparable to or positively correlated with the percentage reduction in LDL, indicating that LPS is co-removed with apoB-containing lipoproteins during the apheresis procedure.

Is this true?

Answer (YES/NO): NO